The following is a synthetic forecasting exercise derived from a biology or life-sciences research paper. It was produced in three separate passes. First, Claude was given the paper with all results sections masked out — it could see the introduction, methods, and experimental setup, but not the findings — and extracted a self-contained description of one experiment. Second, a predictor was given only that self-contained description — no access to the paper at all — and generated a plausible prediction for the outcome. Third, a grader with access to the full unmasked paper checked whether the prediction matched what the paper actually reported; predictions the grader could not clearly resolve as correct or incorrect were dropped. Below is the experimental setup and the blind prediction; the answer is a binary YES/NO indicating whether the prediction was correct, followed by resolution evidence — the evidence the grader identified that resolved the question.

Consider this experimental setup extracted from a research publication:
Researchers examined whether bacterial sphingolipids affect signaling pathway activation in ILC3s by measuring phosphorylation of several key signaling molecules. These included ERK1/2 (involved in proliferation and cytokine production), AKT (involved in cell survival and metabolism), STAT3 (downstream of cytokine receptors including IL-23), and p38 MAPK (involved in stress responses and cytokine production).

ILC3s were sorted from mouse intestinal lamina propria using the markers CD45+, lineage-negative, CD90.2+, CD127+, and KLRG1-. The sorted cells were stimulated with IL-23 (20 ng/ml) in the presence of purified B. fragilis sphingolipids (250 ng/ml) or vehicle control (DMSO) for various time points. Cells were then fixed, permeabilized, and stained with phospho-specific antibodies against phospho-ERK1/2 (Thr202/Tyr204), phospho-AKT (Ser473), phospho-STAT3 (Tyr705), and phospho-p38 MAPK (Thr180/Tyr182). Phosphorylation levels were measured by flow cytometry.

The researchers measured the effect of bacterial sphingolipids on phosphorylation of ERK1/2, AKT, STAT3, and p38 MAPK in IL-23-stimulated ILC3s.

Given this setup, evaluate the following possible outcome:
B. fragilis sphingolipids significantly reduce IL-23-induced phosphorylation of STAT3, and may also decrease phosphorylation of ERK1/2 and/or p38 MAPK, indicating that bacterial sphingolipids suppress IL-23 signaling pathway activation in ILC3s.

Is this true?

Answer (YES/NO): NO